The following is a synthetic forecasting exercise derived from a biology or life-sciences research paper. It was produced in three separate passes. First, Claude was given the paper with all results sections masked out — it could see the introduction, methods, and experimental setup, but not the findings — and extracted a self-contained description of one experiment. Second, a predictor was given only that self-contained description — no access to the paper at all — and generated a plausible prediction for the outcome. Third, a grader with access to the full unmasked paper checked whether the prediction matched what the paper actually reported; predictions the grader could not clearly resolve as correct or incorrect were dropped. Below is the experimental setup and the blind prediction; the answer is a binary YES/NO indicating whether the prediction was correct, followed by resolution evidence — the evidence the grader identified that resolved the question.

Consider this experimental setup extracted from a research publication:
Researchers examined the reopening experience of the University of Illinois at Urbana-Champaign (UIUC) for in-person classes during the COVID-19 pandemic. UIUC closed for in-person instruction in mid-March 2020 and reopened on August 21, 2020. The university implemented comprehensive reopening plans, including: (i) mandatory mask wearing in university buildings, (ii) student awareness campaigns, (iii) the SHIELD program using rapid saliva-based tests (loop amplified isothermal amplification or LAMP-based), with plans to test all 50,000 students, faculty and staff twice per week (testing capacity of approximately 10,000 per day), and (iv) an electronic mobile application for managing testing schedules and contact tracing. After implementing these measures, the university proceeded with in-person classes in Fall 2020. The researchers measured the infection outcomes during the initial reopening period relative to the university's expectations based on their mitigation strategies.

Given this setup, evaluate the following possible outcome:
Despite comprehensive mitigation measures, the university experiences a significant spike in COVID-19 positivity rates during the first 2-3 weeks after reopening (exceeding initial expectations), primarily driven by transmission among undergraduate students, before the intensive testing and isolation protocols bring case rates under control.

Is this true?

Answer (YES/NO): NO